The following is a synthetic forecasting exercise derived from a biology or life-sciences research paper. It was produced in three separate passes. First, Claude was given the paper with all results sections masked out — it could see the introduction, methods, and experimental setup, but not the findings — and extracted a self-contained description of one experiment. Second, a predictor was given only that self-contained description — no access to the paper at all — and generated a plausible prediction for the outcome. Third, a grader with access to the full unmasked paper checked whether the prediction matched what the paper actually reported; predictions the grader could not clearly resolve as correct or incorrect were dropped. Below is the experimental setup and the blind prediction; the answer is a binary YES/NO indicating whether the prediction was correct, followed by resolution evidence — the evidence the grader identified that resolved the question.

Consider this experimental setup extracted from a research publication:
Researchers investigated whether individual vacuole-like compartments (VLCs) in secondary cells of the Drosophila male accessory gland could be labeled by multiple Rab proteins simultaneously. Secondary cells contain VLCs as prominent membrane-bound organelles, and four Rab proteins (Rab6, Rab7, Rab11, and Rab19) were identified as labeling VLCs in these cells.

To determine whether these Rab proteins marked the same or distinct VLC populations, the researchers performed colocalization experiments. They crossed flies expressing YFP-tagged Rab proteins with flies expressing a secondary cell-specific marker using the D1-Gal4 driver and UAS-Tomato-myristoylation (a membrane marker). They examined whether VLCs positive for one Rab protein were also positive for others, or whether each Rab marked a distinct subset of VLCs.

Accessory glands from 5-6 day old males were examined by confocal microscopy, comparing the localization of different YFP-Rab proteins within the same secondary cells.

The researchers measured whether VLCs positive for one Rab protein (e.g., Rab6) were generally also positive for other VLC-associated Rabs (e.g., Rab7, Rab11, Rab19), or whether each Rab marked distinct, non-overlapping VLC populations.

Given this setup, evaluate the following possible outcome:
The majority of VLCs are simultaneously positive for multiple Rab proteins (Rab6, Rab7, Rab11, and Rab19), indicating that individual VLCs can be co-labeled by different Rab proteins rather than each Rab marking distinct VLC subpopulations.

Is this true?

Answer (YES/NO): NO